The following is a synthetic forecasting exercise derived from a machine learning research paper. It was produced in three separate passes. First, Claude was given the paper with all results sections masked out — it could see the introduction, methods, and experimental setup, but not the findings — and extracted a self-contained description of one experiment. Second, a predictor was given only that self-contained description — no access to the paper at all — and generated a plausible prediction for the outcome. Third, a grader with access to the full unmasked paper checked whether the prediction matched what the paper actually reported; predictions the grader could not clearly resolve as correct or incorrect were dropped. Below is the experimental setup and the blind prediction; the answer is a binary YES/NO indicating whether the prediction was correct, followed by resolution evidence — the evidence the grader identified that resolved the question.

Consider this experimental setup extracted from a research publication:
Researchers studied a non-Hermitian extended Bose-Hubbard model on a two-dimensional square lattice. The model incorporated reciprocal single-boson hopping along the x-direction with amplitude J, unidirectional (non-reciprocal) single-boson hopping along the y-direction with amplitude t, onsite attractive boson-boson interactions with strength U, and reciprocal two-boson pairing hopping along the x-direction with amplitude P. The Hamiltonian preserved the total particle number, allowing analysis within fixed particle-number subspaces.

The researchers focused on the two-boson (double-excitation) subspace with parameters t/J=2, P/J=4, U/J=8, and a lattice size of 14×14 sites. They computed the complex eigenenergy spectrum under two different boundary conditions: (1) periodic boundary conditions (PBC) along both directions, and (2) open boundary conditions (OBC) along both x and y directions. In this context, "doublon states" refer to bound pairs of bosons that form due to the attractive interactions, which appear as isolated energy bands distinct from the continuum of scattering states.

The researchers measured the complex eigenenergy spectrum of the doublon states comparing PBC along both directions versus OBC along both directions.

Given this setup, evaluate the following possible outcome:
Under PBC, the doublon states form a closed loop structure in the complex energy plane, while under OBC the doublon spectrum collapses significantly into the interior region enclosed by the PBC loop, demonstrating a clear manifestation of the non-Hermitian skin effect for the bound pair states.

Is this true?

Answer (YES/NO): NO